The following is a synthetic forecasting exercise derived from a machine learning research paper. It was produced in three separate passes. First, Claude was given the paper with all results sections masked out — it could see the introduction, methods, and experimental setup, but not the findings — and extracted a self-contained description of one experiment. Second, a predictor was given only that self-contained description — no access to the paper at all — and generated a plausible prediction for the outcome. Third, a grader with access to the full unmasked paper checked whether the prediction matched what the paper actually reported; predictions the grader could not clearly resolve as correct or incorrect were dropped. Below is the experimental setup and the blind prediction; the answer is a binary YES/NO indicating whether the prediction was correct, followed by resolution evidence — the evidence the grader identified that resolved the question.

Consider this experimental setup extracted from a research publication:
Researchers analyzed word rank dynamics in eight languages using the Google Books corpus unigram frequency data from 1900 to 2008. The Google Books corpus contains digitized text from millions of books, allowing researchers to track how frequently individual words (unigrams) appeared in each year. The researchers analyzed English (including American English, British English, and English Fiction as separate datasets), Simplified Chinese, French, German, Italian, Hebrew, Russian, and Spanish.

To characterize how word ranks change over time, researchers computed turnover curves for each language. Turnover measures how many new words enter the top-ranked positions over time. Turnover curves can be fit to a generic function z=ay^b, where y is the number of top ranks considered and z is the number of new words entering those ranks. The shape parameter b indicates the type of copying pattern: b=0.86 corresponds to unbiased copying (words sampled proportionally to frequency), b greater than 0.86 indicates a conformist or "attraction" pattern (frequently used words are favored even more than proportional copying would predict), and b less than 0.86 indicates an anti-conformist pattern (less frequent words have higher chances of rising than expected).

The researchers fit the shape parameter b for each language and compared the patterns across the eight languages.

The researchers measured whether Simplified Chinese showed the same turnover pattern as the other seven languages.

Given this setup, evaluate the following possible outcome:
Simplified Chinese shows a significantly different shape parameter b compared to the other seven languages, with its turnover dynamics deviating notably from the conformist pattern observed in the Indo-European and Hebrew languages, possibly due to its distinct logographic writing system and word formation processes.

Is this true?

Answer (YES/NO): YES